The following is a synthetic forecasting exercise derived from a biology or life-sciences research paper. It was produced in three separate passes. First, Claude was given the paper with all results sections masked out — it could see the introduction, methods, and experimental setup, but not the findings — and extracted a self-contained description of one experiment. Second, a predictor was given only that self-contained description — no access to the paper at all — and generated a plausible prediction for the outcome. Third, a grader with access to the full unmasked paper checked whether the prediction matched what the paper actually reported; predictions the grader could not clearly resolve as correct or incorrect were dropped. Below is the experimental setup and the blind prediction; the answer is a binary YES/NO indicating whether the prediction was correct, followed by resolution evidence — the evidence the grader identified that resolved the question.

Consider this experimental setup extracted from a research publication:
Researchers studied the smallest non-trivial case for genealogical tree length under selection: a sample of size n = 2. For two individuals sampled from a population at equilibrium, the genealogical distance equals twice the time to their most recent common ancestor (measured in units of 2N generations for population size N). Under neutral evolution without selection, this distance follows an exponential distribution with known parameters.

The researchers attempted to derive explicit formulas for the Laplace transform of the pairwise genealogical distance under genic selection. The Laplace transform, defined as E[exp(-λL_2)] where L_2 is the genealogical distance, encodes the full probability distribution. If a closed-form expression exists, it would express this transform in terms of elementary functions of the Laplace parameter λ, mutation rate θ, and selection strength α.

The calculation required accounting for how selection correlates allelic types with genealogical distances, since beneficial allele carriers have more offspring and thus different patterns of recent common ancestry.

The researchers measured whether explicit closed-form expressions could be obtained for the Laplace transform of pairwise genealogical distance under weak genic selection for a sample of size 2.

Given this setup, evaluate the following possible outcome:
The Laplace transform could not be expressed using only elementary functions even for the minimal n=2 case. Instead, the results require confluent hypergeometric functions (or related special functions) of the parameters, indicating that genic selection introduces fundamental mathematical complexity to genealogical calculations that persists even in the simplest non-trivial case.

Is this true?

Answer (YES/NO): NO